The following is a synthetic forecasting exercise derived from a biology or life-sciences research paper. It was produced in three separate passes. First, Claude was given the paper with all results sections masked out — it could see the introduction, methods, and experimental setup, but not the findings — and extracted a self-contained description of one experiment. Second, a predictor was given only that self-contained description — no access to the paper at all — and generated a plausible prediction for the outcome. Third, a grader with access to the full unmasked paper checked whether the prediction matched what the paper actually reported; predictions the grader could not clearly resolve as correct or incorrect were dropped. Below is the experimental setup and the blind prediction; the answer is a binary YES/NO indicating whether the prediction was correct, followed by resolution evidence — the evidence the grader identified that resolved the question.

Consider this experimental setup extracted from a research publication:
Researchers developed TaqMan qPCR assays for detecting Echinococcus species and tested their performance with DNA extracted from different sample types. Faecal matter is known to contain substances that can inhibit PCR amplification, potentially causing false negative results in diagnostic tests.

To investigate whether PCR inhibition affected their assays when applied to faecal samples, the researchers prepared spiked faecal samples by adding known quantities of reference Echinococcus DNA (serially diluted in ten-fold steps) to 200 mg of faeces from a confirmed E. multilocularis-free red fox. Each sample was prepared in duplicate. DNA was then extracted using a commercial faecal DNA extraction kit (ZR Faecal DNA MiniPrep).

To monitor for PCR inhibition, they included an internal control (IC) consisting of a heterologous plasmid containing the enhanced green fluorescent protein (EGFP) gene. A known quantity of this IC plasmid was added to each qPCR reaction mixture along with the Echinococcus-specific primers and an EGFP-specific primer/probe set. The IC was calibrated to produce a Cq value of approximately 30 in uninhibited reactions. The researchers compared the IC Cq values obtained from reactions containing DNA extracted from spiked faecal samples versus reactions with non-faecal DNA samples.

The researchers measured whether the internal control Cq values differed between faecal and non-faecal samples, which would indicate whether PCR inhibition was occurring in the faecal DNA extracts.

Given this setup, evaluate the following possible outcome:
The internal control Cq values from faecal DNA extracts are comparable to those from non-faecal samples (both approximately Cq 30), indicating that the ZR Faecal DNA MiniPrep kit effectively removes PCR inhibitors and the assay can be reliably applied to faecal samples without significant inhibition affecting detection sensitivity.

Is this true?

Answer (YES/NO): YES